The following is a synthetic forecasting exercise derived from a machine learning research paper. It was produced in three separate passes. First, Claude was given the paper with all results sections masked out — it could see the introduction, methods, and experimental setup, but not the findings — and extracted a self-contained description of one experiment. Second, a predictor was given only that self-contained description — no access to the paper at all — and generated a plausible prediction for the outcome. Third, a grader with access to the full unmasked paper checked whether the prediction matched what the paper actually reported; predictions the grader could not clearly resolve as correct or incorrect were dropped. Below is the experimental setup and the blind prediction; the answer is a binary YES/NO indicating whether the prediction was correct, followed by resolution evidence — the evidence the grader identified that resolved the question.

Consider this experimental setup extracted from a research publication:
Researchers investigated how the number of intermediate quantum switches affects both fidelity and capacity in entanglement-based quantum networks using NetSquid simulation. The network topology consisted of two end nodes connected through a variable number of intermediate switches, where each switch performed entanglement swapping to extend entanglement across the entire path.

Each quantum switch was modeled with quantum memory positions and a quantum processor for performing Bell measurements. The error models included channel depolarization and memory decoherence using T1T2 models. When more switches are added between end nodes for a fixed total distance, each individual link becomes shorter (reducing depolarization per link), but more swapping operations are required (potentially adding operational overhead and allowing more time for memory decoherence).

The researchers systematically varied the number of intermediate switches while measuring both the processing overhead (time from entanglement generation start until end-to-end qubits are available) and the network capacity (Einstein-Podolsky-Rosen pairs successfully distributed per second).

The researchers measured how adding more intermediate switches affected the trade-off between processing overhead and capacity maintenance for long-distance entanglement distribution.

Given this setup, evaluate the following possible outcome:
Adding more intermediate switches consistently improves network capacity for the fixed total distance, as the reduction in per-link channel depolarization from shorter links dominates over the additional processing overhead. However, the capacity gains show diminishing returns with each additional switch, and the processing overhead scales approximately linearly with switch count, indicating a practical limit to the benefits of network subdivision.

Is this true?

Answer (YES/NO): NO